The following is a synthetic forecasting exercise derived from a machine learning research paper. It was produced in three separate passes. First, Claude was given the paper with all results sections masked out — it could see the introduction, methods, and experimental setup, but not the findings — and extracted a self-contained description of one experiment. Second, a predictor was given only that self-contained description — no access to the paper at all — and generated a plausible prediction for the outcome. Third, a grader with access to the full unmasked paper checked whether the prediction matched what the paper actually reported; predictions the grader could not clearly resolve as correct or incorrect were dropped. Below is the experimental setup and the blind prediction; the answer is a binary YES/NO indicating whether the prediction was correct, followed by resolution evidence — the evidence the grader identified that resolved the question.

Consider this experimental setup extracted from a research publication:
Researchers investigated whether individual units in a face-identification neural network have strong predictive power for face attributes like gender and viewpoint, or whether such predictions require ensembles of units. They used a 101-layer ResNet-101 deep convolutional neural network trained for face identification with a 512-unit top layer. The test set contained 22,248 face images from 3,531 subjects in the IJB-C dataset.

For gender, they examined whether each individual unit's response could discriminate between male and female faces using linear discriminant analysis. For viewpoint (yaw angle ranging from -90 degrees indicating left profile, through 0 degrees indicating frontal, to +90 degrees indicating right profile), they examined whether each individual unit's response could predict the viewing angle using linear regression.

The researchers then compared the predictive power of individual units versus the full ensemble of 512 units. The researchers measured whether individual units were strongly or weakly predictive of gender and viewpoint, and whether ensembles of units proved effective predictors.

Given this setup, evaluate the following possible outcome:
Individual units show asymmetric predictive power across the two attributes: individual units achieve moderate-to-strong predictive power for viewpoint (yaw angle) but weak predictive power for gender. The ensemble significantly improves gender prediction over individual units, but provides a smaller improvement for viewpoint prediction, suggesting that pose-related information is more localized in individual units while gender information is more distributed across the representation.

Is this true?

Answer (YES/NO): NO